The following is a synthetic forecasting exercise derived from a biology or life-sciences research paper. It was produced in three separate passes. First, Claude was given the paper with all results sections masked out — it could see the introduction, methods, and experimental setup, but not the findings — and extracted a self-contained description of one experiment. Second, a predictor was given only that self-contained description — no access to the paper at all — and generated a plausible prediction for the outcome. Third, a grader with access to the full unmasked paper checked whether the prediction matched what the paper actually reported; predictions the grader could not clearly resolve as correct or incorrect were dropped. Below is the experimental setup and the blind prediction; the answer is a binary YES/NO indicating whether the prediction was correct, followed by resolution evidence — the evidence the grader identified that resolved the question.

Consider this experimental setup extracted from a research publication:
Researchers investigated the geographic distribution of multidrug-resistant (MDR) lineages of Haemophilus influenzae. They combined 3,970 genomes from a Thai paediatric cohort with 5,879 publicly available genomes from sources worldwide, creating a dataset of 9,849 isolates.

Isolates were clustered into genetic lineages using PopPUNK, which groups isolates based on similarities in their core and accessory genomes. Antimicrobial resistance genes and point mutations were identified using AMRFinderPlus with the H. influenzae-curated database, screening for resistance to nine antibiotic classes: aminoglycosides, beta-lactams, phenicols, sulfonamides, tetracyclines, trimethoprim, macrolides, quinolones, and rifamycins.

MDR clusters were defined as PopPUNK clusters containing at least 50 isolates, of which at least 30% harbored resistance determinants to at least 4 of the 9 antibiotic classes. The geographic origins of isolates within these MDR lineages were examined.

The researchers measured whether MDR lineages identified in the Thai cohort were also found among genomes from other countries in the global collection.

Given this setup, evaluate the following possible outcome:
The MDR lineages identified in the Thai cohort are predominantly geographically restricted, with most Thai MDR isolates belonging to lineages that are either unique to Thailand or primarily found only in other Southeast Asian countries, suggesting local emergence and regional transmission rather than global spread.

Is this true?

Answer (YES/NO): NO